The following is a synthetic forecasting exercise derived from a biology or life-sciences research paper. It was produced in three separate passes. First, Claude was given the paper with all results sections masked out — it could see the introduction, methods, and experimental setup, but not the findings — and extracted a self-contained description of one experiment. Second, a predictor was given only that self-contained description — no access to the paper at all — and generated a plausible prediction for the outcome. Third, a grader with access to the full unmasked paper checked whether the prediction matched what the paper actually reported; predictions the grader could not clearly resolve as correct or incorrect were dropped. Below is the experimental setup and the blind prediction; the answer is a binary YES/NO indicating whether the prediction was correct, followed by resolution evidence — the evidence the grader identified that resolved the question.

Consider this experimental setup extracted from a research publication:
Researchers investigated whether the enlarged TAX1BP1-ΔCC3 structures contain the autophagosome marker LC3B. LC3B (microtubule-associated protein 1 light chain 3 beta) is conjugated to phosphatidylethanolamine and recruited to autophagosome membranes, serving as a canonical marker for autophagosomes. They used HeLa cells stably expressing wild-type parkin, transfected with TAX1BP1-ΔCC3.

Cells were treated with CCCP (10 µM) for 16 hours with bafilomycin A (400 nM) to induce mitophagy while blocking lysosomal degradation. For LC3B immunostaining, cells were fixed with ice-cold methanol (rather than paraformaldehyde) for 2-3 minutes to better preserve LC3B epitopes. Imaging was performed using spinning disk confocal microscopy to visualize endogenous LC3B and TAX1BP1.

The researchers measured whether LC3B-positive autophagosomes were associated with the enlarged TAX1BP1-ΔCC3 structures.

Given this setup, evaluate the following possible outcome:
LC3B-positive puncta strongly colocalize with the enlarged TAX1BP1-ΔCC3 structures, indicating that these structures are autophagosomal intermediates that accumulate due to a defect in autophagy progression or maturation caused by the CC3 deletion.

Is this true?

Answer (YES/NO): YES